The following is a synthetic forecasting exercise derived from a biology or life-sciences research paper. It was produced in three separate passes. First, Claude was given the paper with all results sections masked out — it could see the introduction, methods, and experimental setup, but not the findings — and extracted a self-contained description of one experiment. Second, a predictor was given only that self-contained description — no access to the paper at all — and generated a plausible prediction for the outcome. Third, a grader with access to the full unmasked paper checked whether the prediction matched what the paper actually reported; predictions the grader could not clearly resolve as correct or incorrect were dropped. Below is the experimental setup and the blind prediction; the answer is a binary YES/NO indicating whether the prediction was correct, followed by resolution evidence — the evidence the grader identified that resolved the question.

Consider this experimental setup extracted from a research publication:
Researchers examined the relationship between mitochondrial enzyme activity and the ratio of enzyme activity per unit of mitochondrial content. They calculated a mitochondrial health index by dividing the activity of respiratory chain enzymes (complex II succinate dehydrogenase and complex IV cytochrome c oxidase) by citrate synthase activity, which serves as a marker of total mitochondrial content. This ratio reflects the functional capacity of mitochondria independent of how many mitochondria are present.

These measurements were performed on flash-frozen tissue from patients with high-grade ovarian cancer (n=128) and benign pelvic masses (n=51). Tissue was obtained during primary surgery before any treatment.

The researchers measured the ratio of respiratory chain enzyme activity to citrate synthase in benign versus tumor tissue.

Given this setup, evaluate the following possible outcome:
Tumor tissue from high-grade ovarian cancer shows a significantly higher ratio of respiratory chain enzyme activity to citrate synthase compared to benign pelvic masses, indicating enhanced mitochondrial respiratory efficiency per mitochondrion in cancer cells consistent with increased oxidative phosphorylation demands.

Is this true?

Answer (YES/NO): YES